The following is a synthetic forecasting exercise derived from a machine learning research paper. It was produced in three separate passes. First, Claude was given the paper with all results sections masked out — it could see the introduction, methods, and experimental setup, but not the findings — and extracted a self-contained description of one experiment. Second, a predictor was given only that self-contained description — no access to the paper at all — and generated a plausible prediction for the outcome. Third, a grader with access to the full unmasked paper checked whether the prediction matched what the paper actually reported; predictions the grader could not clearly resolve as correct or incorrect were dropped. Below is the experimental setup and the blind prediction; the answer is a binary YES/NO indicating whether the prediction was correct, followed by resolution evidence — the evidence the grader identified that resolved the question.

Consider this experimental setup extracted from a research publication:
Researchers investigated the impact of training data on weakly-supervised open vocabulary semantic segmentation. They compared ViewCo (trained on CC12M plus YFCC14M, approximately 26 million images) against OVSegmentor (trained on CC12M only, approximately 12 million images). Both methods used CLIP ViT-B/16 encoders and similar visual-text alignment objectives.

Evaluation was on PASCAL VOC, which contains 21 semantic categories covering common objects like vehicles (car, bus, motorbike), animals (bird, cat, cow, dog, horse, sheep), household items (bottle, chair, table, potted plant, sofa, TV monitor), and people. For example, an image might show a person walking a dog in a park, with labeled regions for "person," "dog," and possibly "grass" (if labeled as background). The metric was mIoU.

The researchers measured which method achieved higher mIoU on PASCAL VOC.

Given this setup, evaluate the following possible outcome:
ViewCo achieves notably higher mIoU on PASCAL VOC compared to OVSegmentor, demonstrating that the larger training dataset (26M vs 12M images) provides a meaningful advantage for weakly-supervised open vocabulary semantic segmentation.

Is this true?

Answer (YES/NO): NO